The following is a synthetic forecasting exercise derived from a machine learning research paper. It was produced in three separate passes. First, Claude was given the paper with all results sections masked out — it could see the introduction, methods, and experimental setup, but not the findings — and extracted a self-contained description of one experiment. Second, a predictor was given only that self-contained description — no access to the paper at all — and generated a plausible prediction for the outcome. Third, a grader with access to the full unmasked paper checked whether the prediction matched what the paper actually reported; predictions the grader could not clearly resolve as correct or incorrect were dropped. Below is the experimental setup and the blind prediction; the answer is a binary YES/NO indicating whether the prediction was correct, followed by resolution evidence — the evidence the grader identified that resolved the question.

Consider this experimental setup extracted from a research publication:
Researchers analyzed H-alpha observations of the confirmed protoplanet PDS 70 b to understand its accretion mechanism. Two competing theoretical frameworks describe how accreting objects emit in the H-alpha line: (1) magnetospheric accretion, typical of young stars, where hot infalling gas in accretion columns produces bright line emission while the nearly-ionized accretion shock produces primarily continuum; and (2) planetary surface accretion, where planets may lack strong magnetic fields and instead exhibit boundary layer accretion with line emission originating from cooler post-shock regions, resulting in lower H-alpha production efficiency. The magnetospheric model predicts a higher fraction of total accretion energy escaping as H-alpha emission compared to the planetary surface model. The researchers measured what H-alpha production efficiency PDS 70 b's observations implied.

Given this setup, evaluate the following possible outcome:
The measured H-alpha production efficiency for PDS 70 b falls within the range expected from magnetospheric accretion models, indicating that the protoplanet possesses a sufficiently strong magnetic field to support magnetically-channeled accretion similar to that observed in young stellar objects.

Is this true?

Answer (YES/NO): YES